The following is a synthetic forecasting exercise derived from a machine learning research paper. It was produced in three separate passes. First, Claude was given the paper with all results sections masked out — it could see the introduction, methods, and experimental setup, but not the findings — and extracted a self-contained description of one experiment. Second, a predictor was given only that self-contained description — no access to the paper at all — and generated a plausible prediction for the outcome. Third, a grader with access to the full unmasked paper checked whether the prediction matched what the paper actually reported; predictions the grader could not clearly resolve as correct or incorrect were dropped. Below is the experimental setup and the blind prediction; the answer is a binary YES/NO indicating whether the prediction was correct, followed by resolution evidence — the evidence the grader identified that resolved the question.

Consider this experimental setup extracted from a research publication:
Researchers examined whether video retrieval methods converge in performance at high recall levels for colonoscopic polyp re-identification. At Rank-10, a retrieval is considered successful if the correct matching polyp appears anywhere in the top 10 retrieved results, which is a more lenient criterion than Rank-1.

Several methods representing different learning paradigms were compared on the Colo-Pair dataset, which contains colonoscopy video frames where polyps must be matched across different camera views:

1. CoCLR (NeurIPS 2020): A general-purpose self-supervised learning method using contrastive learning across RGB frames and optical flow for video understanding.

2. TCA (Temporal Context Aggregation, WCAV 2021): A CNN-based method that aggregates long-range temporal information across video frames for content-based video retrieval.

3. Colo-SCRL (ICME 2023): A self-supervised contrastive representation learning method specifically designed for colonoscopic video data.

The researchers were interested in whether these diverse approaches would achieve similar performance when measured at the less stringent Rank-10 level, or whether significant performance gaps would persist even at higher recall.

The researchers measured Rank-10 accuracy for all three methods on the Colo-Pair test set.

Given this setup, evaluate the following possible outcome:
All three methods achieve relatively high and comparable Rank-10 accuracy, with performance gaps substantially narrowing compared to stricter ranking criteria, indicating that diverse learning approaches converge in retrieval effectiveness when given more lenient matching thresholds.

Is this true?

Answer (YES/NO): NO